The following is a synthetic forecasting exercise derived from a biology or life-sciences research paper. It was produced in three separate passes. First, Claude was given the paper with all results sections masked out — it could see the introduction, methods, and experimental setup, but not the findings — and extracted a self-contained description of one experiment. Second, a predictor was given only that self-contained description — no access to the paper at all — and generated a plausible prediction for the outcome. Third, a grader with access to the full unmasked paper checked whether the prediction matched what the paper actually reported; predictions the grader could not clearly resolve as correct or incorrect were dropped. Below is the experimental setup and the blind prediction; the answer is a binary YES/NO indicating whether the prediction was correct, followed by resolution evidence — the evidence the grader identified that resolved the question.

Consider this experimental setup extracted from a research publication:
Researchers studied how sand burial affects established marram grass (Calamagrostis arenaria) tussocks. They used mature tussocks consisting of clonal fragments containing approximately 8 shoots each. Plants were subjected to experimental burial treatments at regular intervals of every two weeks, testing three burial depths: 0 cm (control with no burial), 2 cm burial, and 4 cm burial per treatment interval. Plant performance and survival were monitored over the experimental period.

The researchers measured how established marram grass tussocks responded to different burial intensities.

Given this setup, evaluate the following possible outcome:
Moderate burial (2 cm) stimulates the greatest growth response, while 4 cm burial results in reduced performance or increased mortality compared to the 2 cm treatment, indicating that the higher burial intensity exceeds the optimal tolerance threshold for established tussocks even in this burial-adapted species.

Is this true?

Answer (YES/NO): NO